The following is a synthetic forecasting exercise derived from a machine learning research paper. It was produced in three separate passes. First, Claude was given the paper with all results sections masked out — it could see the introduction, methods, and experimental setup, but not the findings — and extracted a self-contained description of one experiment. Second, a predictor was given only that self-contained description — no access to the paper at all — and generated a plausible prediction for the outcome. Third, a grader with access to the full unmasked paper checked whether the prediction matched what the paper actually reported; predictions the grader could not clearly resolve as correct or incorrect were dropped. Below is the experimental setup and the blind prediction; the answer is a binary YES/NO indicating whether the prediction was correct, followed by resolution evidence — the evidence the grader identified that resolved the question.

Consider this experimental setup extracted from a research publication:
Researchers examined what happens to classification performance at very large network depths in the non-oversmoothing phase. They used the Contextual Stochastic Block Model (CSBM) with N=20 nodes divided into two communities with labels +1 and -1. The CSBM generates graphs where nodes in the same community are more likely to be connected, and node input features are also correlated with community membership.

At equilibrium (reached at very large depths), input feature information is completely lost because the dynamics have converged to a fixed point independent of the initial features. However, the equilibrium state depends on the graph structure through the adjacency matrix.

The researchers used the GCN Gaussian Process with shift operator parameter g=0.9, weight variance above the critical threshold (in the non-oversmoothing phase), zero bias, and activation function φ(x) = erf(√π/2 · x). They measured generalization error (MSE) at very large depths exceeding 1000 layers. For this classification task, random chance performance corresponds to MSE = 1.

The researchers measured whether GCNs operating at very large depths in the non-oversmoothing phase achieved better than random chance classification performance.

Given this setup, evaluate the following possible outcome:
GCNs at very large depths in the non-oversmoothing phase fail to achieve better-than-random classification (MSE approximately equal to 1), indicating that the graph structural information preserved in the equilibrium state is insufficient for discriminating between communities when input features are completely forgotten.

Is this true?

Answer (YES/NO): NO